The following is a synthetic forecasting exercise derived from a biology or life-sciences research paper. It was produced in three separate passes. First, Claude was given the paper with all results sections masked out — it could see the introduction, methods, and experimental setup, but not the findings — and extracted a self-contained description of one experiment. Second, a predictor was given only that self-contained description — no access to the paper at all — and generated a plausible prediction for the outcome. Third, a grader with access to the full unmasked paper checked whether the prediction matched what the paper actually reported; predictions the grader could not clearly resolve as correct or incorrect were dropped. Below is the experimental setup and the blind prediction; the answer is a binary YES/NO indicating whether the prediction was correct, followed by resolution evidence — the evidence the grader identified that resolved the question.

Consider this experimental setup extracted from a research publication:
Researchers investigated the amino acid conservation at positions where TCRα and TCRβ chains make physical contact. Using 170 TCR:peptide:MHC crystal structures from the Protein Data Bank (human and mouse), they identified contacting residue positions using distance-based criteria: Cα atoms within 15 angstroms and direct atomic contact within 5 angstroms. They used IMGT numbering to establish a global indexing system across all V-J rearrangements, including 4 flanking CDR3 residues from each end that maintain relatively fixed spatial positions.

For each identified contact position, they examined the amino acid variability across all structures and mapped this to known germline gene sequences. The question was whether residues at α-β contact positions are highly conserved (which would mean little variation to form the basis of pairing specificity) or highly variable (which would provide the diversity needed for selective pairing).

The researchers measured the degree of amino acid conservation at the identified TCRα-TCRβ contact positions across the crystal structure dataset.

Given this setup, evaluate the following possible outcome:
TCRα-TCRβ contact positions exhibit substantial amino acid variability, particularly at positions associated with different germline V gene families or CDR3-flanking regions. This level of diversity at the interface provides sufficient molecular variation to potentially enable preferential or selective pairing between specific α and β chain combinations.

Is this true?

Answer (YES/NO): NO